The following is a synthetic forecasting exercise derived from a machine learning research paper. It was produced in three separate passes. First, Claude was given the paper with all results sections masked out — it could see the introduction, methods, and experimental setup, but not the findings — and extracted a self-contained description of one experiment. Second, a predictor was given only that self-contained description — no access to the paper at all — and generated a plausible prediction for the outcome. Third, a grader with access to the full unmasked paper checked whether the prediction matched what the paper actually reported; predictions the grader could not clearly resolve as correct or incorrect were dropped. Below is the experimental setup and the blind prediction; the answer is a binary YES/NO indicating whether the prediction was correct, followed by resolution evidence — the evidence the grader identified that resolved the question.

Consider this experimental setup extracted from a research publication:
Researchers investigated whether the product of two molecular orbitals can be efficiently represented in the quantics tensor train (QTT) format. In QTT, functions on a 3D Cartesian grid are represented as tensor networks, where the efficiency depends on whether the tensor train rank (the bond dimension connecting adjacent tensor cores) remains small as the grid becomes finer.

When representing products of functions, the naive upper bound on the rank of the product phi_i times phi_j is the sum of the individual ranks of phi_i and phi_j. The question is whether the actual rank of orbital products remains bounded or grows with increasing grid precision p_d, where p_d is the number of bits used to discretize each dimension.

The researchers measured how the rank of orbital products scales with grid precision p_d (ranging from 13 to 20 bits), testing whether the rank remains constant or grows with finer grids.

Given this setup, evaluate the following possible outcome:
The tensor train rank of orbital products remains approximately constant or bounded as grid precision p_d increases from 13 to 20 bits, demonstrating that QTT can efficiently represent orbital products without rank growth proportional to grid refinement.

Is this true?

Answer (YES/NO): YES